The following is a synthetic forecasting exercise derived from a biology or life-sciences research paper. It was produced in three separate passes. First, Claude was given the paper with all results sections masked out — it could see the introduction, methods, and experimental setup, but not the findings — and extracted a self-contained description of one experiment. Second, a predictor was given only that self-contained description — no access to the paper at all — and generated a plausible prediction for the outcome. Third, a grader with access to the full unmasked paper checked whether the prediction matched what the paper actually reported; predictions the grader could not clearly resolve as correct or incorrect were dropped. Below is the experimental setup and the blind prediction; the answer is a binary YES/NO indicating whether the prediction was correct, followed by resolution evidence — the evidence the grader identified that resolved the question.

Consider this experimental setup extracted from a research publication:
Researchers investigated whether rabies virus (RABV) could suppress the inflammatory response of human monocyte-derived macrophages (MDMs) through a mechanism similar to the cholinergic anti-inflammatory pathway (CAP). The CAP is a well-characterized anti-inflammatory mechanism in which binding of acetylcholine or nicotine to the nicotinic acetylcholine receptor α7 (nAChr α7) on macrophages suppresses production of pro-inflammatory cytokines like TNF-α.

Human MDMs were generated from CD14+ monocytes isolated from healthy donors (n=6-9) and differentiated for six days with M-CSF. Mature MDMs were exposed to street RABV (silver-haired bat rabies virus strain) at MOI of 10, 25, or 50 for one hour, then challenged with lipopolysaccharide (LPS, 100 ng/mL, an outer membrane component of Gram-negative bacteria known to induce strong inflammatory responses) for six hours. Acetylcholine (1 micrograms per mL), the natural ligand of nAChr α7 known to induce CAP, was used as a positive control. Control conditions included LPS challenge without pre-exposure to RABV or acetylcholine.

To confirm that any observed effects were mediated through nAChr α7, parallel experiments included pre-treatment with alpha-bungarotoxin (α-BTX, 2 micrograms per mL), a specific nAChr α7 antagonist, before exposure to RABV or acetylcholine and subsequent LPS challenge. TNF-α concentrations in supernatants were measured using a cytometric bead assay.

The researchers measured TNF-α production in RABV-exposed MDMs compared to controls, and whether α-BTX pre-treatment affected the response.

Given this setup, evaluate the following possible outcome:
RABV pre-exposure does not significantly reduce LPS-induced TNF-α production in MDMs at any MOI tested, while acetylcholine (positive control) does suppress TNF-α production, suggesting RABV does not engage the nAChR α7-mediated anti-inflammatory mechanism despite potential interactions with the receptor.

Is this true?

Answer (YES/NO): NO